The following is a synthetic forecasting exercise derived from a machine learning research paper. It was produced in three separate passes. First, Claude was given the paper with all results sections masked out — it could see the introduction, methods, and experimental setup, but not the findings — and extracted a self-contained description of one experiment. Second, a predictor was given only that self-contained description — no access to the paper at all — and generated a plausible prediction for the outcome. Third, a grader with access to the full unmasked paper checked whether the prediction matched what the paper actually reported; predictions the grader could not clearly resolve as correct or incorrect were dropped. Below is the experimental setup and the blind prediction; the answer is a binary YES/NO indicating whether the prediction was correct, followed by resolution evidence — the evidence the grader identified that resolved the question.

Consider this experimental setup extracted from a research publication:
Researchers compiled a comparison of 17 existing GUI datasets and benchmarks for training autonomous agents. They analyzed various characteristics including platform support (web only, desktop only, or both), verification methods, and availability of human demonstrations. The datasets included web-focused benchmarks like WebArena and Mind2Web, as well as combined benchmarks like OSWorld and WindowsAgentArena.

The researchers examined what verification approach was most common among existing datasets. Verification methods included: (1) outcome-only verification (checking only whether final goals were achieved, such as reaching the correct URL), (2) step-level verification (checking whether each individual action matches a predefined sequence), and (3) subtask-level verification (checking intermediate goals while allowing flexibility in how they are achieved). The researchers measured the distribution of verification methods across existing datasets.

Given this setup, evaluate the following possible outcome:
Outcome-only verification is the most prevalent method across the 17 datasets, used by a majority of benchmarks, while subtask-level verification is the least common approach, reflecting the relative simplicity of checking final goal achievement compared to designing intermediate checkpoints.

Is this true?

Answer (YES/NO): YES